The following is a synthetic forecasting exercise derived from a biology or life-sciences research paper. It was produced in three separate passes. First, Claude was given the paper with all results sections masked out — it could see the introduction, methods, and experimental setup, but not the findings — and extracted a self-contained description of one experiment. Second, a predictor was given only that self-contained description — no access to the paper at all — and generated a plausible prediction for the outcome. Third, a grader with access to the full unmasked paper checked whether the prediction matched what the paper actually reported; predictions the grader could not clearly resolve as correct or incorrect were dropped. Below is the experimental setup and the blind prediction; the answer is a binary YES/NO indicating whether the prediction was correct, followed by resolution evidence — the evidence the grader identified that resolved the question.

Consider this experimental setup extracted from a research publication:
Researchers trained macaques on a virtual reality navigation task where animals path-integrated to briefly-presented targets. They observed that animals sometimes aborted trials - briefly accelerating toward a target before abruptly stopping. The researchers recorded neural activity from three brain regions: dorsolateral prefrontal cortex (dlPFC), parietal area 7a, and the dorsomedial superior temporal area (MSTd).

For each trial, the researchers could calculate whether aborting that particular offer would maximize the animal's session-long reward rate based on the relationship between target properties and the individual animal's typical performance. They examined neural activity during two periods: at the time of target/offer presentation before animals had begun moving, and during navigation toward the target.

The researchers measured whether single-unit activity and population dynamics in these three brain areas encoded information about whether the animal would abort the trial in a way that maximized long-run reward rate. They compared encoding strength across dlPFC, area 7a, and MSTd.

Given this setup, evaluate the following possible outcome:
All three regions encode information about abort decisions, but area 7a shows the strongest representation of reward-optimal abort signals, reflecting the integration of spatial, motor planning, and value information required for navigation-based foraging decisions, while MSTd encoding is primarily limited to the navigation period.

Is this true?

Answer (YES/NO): NO